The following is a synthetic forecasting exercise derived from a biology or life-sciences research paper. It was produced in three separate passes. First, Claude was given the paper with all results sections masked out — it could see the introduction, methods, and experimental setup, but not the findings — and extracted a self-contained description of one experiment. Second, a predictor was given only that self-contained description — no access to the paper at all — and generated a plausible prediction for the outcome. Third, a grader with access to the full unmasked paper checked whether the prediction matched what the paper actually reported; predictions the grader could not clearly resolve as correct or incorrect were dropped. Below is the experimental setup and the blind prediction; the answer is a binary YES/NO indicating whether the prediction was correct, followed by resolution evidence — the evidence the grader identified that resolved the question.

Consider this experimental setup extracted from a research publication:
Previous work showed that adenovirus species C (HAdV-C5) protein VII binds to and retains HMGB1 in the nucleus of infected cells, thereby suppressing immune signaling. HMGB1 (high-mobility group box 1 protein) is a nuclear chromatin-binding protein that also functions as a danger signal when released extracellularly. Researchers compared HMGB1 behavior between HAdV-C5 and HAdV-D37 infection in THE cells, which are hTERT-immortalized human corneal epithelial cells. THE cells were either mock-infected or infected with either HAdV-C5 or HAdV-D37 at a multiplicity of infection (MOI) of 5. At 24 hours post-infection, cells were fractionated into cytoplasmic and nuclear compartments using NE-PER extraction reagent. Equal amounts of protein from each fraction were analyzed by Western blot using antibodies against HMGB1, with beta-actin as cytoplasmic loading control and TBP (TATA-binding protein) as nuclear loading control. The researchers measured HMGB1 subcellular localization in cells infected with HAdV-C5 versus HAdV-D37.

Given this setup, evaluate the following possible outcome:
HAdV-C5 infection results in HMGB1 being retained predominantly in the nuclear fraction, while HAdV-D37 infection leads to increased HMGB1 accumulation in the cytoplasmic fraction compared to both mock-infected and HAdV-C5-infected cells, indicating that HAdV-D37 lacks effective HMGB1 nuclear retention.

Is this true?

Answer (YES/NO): YES